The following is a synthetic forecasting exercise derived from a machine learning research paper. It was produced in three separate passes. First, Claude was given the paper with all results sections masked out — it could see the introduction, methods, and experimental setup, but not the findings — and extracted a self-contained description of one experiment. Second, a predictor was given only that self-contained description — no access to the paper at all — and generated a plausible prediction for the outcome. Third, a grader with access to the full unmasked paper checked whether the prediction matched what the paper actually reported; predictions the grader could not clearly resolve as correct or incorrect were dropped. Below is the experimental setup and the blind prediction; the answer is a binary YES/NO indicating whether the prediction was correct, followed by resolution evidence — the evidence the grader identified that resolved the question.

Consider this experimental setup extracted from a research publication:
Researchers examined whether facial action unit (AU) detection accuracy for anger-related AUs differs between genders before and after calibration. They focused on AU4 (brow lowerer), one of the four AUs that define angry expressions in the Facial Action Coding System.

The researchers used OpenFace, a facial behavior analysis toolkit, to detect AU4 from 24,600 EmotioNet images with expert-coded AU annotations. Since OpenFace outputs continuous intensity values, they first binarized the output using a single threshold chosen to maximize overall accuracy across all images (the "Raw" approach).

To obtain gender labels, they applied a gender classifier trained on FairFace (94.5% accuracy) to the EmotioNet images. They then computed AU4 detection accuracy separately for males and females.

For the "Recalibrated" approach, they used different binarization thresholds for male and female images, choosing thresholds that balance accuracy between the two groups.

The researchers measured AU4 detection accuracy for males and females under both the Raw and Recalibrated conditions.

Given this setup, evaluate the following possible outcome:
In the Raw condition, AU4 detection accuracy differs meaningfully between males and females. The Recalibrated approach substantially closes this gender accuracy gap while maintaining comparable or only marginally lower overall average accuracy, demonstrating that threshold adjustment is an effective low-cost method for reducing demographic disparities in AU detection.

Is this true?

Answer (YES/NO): NO